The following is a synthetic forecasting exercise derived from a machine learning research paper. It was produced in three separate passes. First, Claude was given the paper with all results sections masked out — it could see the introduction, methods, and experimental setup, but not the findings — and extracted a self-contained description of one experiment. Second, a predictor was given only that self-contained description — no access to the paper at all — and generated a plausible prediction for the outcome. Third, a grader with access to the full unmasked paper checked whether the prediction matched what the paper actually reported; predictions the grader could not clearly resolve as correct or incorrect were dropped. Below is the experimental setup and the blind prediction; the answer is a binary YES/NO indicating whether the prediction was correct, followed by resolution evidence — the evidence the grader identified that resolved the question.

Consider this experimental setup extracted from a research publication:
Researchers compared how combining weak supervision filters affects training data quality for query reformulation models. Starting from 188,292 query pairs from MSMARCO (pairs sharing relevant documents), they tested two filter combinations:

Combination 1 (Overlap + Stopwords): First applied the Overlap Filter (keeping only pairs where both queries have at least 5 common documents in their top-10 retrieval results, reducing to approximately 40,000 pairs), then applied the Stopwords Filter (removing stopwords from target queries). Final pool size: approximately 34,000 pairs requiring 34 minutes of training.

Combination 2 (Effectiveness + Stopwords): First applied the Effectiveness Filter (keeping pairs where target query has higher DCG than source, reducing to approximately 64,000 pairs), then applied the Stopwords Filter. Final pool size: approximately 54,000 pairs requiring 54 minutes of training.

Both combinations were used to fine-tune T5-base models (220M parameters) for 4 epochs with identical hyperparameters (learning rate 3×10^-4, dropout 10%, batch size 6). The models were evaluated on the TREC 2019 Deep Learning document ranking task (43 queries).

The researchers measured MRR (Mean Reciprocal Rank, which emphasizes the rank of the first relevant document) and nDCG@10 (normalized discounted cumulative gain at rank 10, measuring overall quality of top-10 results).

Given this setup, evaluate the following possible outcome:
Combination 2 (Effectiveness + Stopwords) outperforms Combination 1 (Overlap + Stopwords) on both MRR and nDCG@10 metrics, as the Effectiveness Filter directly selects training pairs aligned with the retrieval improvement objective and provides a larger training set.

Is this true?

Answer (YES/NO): YES